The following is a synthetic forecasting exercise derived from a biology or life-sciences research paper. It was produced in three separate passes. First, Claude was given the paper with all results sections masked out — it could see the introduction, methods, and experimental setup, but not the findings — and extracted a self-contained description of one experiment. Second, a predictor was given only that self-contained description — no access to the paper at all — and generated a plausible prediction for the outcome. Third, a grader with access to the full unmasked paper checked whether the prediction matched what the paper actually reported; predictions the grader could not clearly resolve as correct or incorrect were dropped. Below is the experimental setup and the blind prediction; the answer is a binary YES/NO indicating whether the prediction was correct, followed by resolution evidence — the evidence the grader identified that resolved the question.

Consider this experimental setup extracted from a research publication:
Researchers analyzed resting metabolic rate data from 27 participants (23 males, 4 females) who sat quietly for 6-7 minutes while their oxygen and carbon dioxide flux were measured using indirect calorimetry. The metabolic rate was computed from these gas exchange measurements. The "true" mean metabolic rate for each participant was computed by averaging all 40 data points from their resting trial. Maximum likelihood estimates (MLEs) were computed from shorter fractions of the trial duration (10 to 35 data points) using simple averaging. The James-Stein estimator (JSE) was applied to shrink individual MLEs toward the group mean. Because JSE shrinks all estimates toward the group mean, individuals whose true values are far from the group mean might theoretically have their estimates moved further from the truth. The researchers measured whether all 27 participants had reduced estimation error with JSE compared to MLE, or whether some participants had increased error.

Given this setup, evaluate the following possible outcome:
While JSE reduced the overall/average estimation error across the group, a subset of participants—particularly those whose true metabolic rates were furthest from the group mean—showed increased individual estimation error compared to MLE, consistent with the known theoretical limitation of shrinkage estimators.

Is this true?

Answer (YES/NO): YES